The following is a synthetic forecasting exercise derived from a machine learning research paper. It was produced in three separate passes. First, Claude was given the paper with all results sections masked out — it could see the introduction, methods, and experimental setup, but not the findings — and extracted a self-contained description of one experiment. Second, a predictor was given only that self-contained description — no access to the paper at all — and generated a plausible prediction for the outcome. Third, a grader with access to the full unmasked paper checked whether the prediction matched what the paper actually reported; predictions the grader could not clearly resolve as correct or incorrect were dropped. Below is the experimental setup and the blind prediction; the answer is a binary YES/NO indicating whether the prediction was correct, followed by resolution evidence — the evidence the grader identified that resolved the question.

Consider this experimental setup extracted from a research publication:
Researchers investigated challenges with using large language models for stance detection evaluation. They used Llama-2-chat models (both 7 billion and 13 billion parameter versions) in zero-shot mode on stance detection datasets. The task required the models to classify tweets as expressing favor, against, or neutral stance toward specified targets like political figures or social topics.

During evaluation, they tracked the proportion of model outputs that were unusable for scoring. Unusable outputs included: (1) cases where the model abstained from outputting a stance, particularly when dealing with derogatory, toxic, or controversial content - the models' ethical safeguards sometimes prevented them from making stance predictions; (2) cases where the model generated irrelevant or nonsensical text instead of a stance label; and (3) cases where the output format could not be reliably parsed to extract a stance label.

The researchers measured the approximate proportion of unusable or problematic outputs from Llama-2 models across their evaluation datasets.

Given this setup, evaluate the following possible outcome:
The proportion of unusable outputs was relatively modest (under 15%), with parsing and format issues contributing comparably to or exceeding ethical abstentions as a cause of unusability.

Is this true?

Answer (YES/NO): NO